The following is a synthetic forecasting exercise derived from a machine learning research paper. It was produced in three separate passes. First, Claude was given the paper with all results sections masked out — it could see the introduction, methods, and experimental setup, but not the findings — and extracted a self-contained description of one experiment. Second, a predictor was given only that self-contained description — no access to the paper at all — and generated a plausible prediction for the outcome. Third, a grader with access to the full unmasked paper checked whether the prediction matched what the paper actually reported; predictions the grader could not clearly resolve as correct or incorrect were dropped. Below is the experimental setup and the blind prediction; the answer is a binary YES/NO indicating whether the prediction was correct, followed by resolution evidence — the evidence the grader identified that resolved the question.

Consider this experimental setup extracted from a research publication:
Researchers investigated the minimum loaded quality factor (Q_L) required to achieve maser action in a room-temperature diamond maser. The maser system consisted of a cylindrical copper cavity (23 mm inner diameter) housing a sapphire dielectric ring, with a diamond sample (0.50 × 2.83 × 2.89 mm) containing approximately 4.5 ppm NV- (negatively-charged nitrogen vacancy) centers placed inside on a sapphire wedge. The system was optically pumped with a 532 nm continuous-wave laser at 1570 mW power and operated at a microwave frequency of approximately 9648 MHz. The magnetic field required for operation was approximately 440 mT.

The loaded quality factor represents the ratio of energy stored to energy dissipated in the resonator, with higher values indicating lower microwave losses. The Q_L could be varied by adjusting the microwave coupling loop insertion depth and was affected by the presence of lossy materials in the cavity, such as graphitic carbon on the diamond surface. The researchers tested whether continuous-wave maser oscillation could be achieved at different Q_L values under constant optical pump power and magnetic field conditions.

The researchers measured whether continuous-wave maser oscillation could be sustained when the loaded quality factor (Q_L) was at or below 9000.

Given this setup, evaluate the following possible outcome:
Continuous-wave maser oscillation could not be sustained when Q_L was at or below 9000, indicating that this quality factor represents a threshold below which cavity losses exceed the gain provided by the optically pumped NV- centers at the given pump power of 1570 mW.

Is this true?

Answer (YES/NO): YES